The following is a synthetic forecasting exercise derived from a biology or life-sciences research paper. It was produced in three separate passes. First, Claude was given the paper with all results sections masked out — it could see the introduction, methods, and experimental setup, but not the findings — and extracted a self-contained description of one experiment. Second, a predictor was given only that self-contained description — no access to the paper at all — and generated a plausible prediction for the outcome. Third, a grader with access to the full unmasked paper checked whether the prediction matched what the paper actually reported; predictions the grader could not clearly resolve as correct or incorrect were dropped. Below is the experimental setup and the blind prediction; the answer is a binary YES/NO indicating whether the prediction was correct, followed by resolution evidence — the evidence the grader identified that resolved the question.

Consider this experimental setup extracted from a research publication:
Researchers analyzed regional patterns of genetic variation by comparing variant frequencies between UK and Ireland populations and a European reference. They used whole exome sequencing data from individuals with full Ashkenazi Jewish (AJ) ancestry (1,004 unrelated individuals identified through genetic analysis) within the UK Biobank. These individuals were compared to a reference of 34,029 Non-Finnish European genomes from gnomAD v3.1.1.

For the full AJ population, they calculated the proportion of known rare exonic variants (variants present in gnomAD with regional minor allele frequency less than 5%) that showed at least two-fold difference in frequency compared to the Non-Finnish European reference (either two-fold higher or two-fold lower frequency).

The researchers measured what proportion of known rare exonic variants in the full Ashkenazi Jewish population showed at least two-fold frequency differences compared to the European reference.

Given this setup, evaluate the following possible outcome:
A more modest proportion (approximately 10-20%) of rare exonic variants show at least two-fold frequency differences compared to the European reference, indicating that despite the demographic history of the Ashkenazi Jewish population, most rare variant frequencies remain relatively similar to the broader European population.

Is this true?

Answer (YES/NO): NO